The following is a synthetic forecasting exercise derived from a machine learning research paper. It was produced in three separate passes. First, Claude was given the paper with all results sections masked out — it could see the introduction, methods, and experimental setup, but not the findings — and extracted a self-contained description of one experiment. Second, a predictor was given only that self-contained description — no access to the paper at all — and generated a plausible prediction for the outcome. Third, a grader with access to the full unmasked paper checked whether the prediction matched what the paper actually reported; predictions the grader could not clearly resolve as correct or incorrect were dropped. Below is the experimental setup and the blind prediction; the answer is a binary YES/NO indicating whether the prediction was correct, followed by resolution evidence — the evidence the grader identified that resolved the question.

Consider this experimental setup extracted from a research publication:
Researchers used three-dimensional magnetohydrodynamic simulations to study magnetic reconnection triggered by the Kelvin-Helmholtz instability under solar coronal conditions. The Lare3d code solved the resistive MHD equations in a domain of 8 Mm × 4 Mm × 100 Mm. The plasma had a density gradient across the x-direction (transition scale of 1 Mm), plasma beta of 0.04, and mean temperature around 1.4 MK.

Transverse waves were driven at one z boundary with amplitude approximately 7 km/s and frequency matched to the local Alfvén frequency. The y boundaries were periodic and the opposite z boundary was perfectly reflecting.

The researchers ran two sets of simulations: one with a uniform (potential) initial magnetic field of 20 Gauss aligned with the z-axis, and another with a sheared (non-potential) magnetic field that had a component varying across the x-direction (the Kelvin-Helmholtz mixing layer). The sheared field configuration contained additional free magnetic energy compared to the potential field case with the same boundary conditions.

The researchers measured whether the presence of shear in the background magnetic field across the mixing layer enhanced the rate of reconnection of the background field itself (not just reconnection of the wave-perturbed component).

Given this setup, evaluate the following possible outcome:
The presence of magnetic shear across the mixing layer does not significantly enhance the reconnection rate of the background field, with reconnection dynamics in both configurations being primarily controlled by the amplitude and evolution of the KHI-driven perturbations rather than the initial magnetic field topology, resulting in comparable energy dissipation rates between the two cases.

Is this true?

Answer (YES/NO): NO